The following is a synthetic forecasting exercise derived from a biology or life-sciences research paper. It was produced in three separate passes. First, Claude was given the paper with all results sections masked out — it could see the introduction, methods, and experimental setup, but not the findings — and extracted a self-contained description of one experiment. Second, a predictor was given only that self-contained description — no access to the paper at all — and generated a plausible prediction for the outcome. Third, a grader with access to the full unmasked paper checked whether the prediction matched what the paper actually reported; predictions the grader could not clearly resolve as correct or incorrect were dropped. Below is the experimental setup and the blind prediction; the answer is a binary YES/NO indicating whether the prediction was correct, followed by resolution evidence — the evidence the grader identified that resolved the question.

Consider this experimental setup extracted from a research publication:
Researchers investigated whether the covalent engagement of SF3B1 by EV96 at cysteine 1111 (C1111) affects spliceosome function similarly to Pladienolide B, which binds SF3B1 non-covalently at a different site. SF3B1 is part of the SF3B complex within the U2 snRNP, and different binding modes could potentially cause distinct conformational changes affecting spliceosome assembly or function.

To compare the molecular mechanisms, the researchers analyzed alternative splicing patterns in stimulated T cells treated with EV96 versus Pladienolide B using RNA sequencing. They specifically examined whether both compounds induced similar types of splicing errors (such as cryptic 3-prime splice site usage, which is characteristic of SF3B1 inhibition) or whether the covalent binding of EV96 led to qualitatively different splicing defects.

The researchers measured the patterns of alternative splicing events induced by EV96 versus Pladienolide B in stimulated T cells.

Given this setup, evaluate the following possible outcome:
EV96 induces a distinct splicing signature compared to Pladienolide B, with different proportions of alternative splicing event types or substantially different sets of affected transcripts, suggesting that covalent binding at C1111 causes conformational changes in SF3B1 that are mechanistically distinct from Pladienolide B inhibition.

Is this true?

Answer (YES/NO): NO